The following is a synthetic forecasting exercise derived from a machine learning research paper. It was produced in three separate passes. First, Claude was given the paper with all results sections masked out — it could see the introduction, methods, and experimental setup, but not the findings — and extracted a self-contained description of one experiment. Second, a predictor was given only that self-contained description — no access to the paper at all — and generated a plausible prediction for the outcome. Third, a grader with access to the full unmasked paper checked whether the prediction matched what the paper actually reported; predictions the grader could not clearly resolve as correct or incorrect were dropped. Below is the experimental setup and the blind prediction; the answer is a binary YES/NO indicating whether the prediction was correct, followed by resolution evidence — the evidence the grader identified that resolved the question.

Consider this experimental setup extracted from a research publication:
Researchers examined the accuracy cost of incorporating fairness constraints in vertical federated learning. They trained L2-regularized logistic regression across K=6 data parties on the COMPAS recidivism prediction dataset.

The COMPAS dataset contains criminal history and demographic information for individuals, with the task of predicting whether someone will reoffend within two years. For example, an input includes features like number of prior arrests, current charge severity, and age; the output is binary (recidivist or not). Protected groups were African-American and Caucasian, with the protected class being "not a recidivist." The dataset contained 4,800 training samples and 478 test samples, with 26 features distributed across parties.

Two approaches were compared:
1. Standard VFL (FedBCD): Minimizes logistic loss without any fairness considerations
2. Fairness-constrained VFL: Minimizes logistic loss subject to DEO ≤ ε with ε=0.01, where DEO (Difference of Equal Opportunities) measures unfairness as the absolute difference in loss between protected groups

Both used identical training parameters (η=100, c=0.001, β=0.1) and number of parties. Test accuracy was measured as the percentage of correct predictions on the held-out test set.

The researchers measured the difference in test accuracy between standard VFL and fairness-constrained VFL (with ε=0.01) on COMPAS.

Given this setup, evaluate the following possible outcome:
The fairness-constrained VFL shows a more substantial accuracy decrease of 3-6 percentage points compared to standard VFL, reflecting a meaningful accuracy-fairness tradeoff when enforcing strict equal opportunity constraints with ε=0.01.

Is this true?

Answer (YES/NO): NO